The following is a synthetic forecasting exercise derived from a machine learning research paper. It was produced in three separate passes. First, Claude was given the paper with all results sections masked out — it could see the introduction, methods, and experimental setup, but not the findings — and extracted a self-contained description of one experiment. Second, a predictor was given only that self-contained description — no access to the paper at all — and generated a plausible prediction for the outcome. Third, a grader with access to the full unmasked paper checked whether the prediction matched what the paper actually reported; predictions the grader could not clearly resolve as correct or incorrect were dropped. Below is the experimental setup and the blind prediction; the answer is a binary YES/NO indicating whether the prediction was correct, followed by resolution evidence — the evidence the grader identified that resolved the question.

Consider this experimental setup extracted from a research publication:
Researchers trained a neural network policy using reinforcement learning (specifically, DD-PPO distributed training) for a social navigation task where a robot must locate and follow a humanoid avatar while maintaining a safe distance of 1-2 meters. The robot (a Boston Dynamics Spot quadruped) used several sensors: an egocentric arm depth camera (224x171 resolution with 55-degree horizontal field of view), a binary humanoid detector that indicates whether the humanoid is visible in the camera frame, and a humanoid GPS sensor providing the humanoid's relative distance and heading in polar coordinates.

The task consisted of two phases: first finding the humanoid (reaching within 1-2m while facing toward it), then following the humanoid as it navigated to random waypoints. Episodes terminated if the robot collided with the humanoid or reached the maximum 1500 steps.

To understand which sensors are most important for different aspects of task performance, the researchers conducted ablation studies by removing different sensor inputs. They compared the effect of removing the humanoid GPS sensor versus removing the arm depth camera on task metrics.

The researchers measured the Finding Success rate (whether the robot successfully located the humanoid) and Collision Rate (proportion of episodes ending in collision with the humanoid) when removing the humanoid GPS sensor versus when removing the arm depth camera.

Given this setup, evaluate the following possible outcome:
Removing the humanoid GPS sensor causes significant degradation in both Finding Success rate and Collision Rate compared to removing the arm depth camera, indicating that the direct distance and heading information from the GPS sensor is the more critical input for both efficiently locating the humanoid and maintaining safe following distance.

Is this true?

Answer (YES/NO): NO